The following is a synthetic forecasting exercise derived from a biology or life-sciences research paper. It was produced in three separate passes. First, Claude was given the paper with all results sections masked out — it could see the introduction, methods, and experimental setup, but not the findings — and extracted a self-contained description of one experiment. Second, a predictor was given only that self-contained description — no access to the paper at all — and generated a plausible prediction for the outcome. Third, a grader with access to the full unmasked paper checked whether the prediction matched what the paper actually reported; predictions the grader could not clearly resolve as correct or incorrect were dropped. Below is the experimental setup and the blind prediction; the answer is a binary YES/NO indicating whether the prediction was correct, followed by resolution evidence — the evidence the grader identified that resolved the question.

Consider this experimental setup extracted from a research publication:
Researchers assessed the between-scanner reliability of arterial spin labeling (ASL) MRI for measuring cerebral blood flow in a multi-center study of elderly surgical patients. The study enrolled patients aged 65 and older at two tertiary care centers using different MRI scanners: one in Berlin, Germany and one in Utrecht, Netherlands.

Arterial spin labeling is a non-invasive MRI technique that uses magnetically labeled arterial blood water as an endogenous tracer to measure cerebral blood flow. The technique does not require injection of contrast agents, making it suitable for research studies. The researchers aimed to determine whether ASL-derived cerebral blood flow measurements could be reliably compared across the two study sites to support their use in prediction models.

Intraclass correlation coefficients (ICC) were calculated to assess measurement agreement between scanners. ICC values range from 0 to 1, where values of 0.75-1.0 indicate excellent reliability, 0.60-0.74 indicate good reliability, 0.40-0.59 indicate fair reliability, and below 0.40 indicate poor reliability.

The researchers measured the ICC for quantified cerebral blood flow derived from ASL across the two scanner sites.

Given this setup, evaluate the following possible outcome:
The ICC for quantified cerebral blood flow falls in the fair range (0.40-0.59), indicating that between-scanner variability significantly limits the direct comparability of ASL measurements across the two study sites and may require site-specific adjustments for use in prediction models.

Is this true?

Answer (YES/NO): NO